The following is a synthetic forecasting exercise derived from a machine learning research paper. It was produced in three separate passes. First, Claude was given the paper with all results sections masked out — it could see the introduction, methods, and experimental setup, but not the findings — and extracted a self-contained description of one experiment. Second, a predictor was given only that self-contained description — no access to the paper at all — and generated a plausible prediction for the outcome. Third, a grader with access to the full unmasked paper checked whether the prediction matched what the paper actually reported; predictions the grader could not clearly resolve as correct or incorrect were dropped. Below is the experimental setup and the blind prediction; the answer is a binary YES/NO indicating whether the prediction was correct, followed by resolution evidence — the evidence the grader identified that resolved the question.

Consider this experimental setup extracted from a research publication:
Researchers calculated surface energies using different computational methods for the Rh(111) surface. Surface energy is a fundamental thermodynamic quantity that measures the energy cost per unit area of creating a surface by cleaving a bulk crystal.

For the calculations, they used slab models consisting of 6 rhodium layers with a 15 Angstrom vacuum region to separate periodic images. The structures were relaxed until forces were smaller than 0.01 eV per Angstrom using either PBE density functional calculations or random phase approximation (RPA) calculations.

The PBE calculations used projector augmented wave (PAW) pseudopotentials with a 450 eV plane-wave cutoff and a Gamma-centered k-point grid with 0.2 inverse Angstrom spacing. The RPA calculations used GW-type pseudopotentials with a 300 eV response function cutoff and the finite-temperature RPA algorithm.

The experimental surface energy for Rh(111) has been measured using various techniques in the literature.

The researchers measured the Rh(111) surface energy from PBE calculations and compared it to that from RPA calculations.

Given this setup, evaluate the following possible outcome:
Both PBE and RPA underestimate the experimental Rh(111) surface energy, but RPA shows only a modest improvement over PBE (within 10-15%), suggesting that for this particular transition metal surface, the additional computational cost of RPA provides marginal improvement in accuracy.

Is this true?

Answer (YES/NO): NO